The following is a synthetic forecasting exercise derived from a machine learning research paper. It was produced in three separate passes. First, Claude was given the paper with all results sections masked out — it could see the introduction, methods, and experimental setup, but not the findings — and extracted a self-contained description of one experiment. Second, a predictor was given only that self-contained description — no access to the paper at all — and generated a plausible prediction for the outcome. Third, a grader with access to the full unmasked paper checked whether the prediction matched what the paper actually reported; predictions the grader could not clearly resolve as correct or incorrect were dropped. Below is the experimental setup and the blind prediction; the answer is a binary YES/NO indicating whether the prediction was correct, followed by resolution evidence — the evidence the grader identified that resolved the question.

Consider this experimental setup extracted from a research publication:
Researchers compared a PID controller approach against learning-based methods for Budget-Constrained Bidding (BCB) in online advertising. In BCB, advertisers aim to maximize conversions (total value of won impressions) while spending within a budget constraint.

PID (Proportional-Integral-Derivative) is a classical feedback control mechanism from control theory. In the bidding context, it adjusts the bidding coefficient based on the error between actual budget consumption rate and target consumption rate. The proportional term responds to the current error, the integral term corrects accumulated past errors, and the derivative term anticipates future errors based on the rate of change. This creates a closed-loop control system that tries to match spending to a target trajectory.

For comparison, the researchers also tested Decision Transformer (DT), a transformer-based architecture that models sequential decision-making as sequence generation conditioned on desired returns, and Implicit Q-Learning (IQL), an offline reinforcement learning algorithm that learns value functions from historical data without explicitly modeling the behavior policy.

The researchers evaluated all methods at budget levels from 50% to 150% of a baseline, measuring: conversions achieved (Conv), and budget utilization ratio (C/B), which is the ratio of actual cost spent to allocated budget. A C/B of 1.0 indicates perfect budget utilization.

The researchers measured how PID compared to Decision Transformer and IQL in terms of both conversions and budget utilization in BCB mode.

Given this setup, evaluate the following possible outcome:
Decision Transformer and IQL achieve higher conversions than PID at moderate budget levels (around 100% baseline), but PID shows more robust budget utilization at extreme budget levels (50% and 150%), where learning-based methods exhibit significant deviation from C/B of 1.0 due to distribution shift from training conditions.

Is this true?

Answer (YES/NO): NO